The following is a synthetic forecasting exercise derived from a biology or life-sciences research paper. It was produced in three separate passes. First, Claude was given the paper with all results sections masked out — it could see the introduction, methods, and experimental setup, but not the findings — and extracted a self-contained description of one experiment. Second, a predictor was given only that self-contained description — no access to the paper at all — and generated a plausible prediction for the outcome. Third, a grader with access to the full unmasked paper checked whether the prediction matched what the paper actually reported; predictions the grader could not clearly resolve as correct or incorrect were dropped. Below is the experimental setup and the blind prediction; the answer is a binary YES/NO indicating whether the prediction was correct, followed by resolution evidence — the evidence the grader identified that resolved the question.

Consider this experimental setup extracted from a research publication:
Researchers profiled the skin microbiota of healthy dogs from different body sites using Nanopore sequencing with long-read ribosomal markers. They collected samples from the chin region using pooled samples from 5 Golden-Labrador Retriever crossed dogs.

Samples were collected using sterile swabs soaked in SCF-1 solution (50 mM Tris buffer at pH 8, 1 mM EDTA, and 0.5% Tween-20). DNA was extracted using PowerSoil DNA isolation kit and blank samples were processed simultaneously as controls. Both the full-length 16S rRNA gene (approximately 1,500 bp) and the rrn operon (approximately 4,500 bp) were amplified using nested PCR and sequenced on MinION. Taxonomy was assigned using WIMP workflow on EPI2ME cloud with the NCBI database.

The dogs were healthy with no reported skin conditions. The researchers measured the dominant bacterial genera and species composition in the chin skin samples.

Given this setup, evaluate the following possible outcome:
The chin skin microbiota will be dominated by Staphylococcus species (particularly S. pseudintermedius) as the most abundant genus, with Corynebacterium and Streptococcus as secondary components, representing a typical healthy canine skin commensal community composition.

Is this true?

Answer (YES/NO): NO